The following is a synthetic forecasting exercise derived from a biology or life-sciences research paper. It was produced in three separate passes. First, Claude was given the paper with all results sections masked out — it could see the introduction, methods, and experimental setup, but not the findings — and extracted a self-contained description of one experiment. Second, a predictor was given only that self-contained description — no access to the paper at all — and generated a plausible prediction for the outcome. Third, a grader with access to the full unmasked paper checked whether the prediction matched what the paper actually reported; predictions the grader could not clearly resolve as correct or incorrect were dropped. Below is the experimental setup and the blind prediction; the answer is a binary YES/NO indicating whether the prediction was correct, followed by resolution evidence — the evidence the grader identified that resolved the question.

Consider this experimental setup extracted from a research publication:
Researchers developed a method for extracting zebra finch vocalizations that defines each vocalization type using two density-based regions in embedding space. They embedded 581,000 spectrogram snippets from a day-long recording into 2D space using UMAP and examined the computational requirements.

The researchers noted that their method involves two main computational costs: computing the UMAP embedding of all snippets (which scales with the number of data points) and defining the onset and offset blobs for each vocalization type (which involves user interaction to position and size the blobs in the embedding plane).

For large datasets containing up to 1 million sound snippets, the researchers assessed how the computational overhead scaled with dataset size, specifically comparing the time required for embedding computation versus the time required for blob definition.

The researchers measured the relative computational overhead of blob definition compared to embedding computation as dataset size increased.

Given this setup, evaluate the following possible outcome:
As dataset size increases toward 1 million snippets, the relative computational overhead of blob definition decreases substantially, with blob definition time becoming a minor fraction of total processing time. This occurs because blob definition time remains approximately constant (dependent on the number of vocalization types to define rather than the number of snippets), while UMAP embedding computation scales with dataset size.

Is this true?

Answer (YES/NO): YES